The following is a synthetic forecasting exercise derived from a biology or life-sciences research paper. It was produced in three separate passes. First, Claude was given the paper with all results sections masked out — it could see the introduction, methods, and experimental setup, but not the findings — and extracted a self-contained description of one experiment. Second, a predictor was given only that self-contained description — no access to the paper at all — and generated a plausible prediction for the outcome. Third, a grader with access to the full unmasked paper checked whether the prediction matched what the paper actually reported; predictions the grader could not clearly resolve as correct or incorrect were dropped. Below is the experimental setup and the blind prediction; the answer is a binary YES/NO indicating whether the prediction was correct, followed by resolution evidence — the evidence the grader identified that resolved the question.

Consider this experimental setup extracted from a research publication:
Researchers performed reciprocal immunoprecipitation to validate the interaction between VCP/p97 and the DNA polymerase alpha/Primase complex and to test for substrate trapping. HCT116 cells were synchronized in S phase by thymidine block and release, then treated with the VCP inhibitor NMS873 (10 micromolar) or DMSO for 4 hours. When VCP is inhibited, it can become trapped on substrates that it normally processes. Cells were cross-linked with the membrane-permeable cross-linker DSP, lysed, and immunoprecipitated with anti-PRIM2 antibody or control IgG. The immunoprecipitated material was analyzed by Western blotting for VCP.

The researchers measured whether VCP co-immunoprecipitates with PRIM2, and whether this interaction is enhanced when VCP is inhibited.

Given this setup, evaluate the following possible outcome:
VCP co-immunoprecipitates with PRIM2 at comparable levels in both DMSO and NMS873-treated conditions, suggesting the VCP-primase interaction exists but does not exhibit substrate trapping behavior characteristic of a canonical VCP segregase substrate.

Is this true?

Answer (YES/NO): NO